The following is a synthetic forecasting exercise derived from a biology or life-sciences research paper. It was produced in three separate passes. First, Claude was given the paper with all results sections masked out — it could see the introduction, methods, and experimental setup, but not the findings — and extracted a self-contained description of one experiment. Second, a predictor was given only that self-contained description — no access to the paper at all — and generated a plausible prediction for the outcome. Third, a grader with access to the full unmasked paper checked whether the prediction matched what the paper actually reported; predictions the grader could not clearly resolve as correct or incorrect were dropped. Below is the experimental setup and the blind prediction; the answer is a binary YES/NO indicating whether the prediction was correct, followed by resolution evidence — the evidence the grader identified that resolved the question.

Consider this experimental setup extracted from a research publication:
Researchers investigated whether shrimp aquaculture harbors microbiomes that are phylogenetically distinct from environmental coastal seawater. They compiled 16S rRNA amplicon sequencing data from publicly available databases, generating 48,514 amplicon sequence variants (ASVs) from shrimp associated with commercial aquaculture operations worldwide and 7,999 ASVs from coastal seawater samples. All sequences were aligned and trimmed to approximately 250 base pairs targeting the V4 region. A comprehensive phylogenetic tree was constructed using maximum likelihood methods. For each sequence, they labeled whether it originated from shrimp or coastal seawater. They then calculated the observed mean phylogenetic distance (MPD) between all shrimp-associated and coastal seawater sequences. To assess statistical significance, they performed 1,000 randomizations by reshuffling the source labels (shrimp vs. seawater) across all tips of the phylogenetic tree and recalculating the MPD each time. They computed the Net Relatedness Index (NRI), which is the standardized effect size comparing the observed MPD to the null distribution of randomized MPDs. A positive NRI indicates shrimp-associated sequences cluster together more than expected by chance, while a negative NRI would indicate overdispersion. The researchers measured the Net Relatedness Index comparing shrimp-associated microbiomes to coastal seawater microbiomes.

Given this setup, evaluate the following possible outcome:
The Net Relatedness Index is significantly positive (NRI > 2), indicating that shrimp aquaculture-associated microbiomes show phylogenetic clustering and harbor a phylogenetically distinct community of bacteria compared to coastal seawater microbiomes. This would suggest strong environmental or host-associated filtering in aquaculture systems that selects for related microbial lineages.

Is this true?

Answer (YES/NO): YES